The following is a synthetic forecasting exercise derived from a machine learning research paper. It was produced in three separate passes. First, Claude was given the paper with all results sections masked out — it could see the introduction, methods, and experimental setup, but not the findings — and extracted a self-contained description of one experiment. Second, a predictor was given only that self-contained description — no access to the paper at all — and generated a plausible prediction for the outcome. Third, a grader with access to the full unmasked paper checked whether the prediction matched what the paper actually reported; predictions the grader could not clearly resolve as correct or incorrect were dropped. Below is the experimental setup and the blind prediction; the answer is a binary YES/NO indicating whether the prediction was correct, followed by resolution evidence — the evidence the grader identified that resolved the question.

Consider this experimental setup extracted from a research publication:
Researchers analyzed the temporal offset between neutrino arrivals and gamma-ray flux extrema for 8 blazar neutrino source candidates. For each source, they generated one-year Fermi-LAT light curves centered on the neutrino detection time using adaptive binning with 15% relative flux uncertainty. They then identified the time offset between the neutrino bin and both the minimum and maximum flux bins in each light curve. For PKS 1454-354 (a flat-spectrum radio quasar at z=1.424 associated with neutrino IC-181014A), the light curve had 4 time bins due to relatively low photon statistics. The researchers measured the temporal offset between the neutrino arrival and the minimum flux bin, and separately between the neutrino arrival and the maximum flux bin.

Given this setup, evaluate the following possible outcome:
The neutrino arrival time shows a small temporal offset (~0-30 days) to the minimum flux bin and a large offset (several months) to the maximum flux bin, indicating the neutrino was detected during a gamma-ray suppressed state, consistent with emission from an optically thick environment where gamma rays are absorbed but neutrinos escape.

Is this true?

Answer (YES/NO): NO